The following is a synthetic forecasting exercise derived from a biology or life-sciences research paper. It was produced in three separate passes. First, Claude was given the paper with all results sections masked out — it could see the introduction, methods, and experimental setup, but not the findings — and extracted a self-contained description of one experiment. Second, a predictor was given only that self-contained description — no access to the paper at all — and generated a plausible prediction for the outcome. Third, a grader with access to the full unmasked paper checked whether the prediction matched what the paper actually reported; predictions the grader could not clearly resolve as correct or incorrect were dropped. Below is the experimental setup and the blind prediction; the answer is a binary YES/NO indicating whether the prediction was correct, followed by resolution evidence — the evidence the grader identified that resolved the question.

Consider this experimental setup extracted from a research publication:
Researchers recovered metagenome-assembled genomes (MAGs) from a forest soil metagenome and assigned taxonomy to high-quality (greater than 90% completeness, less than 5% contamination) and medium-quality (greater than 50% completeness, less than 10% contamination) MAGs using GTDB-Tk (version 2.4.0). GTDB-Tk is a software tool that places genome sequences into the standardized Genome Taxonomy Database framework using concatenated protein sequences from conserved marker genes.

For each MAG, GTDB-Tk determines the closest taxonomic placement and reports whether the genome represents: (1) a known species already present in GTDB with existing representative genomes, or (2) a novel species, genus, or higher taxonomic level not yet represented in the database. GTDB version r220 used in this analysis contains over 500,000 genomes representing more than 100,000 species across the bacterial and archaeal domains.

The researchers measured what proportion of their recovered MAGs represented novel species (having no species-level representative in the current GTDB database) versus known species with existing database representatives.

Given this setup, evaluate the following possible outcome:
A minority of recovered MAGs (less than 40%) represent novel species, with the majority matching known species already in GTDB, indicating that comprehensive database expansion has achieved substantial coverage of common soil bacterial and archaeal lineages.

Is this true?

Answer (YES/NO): NO